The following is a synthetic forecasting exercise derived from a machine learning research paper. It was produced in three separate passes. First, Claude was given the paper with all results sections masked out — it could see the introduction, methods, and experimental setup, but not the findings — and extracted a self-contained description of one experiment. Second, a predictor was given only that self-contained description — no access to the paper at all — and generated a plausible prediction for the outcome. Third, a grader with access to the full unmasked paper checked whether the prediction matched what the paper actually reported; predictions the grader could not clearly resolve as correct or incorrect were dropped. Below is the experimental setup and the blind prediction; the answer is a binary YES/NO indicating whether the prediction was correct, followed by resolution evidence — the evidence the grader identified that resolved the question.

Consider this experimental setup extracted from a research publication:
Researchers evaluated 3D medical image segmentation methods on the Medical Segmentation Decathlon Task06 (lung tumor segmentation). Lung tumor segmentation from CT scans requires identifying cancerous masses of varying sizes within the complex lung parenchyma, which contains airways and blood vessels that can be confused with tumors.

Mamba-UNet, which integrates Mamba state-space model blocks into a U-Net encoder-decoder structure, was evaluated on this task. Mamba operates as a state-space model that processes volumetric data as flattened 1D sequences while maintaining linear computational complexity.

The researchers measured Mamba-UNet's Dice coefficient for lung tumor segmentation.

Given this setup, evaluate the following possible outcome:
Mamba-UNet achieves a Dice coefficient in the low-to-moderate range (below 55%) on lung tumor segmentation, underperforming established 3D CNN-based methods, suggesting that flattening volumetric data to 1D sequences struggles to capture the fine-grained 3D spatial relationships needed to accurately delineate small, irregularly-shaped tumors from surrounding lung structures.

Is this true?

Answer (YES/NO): NO